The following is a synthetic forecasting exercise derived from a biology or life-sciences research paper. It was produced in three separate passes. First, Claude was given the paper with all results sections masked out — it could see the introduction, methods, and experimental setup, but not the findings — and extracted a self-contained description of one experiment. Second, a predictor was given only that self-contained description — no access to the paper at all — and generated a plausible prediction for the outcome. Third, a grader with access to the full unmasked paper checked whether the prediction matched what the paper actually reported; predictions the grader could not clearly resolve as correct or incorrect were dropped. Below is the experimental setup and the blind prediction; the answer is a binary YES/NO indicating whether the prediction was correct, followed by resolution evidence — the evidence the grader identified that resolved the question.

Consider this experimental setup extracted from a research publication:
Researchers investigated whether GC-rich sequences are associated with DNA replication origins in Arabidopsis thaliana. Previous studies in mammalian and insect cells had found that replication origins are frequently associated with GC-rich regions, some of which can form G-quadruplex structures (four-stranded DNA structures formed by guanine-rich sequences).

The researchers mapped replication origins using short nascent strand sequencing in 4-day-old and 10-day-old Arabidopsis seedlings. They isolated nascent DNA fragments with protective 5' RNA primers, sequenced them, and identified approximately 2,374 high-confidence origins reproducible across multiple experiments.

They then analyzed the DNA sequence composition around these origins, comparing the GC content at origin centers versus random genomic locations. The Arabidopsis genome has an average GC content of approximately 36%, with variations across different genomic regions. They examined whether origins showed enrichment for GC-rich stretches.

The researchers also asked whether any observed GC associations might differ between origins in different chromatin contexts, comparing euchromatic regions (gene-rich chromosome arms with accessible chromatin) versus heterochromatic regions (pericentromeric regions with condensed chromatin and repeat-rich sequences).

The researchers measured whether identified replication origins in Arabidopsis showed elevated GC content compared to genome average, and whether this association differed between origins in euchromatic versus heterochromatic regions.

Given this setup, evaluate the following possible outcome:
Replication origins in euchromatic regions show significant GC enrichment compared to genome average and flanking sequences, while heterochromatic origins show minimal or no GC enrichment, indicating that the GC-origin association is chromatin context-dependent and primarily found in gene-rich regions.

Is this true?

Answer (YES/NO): NO